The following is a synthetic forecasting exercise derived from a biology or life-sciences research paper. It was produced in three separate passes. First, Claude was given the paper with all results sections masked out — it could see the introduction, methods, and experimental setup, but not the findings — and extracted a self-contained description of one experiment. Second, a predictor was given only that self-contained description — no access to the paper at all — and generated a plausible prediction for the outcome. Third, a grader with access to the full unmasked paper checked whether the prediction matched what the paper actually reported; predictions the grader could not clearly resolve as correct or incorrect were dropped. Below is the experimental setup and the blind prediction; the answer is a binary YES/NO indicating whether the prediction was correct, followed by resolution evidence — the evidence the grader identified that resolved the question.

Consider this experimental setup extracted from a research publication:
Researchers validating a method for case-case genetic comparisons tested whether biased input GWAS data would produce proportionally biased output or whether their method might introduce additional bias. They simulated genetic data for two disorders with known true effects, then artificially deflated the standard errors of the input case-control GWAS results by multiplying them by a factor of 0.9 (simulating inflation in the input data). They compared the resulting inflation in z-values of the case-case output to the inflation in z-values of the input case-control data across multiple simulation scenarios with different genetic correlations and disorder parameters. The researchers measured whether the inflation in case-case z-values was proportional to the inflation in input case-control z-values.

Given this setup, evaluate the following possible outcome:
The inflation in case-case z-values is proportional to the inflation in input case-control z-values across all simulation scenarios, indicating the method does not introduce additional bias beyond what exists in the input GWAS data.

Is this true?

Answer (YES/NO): YES